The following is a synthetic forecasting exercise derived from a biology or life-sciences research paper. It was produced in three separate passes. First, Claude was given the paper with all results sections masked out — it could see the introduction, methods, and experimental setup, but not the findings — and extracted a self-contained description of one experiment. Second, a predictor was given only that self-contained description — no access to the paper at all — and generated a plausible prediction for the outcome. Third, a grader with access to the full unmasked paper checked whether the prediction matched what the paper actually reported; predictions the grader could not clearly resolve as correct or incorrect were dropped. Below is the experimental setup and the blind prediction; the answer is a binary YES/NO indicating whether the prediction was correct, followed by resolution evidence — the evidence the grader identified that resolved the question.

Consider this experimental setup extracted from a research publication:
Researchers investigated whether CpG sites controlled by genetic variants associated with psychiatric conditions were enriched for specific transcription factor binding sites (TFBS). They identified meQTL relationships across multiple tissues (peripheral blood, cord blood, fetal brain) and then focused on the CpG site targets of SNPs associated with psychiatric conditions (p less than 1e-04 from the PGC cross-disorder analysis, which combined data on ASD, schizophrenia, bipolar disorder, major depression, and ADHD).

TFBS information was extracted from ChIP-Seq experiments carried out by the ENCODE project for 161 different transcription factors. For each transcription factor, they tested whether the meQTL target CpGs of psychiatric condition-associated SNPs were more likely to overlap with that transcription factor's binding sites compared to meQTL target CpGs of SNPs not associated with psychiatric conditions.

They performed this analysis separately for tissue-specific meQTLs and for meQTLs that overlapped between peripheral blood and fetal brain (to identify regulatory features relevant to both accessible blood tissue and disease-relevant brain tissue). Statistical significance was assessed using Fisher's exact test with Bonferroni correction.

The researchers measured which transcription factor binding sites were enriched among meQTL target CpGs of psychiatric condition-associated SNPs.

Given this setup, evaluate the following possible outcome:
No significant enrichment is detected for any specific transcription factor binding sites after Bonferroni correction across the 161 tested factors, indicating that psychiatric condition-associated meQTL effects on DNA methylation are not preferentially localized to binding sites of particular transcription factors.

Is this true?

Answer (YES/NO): NO